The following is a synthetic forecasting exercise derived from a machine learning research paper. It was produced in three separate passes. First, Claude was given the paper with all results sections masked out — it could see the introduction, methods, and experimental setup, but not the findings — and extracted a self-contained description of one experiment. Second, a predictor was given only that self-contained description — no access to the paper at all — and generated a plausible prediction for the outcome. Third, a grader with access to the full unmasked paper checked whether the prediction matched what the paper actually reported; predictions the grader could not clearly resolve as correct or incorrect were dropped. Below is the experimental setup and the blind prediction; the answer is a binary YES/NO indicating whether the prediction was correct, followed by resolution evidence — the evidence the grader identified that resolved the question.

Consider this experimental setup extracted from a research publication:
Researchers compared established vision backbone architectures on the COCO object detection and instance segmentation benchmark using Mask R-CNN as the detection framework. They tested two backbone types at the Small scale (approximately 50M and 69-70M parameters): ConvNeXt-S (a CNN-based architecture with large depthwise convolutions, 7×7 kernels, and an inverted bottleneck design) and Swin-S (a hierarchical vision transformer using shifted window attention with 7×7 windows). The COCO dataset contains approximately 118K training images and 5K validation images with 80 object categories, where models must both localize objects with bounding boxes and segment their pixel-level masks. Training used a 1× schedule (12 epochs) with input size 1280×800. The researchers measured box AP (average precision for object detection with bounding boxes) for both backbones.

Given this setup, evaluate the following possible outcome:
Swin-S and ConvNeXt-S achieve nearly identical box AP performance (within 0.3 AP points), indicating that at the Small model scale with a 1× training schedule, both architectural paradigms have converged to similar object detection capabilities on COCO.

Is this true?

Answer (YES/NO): NO